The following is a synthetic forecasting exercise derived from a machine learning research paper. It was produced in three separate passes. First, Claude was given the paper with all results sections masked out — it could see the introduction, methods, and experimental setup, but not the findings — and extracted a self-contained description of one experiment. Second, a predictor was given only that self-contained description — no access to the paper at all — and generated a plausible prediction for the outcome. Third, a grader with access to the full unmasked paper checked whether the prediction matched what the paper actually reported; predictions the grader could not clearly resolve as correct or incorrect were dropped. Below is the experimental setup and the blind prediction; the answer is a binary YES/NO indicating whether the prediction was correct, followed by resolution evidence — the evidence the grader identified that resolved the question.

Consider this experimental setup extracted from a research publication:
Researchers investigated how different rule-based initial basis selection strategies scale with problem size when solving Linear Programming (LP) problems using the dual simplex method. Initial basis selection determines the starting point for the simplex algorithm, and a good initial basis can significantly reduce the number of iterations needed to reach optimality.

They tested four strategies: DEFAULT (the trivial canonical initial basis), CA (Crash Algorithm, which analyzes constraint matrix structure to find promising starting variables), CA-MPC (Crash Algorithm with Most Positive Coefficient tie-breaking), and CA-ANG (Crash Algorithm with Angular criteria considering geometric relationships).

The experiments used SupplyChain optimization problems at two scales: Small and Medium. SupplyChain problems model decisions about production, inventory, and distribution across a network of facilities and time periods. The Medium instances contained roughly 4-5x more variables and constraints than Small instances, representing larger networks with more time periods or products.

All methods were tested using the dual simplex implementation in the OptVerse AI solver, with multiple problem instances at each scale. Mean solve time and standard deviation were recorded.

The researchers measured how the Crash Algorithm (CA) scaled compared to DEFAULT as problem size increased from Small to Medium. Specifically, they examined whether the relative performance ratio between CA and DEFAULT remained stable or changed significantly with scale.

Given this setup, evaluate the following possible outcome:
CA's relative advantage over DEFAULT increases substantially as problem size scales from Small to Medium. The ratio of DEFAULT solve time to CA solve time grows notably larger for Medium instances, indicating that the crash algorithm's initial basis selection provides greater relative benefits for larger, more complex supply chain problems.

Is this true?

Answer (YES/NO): NO